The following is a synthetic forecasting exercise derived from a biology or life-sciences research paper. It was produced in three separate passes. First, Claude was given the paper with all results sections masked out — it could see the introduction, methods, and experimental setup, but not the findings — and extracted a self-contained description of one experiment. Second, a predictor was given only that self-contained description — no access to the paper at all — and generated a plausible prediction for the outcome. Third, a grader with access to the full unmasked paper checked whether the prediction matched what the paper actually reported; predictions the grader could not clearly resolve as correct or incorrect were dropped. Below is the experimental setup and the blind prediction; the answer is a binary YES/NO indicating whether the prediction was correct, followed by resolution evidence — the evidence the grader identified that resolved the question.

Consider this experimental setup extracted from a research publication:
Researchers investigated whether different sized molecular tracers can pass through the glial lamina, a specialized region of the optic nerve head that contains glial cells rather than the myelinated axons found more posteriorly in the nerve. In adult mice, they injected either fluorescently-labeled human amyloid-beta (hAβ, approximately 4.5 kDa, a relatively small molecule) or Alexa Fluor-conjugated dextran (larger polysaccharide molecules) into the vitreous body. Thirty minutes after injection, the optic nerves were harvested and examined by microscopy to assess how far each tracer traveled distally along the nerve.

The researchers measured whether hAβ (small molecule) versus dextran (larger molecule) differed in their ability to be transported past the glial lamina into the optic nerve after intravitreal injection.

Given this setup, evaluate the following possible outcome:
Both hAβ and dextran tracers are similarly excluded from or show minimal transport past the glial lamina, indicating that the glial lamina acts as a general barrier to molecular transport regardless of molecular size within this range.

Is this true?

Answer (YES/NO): NO